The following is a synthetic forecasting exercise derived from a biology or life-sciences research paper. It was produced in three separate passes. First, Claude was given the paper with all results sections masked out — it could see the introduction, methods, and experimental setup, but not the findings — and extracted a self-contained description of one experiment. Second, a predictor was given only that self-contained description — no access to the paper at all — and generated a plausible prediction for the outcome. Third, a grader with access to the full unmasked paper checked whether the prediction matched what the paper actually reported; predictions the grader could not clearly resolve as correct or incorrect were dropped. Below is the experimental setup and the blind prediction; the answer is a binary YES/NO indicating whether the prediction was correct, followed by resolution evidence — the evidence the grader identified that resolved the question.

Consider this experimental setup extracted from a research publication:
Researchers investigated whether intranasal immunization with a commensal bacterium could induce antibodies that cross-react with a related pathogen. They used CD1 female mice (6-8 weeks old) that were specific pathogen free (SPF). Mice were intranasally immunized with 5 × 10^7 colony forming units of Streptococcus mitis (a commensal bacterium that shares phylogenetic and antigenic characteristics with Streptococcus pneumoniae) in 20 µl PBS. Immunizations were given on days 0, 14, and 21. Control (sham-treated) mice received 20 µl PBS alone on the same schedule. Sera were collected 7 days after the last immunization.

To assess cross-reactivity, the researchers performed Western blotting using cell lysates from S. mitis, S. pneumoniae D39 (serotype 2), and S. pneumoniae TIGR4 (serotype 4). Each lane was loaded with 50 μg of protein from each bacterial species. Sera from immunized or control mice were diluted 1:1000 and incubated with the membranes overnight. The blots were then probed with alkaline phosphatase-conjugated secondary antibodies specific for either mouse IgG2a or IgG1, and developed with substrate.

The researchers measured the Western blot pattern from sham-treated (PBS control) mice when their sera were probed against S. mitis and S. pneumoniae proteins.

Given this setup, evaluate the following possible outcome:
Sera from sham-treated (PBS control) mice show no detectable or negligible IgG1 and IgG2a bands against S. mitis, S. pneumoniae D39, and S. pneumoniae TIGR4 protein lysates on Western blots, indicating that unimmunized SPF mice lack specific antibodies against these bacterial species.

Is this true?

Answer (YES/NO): NO